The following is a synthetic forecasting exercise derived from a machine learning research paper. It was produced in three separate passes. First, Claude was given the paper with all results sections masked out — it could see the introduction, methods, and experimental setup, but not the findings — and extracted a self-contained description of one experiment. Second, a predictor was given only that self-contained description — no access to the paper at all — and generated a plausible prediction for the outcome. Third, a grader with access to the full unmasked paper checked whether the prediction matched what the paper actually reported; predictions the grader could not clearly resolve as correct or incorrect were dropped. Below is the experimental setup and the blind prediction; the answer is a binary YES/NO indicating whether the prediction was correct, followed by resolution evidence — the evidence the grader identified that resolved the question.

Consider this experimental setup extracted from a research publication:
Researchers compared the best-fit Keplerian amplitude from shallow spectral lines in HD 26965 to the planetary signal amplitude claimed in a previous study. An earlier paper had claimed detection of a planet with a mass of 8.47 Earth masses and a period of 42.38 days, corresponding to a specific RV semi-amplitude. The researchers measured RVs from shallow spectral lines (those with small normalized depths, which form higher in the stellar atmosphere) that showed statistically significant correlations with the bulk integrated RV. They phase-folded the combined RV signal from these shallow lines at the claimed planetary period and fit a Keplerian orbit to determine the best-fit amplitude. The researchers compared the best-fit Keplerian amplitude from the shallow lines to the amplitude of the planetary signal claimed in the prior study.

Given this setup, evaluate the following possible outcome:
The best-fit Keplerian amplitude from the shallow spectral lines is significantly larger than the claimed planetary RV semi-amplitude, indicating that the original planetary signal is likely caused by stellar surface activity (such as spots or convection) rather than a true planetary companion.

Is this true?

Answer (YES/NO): YES